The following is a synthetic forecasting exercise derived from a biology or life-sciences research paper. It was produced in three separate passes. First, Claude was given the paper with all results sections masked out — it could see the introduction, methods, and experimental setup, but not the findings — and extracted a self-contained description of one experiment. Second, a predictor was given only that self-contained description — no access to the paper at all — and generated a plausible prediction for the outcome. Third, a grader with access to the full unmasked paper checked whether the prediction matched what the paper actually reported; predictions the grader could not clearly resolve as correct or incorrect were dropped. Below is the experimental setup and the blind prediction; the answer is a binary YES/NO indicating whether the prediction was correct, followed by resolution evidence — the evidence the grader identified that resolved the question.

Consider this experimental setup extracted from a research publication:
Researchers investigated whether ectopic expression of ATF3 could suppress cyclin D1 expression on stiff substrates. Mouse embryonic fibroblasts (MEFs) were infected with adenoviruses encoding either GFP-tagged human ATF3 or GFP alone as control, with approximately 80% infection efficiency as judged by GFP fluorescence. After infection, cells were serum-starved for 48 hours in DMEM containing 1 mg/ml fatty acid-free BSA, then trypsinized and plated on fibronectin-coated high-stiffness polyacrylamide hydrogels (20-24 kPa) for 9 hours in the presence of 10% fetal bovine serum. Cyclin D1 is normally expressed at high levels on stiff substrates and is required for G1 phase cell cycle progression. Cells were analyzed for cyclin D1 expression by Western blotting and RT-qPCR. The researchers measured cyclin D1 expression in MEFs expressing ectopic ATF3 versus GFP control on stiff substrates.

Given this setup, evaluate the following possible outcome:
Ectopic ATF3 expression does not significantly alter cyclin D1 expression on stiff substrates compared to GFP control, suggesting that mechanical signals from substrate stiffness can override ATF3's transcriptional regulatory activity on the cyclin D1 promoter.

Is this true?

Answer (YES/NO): NO